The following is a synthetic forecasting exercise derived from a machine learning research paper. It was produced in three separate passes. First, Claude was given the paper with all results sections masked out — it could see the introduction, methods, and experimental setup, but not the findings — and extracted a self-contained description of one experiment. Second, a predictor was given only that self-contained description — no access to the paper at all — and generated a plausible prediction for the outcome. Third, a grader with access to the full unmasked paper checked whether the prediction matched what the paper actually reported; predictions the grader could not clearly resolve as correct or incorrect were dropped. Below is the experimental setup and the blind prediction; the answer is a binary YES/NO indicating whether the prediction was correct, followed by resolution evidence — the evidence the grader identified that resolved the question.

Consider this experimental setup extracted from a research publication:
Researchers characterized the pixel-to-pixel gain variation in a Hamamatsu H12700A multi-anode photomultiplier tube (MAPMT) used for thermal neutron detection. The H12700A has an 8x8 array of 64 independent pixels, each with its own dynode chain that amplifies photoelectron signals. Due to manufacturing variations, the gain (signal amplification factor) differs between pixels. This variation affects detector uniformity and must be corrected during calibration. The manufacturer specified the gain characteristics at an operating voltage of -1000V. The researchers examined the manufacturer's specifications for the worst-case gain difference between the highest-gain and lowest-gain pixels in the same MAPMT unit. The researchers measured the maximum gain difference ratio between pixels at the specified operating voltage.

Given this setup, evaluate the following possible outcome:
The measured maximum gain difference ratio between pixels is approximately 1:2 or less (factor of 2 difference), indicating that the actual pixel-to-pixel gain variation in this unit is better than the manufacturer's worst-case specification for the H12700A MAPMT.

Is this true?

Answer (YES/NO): NO